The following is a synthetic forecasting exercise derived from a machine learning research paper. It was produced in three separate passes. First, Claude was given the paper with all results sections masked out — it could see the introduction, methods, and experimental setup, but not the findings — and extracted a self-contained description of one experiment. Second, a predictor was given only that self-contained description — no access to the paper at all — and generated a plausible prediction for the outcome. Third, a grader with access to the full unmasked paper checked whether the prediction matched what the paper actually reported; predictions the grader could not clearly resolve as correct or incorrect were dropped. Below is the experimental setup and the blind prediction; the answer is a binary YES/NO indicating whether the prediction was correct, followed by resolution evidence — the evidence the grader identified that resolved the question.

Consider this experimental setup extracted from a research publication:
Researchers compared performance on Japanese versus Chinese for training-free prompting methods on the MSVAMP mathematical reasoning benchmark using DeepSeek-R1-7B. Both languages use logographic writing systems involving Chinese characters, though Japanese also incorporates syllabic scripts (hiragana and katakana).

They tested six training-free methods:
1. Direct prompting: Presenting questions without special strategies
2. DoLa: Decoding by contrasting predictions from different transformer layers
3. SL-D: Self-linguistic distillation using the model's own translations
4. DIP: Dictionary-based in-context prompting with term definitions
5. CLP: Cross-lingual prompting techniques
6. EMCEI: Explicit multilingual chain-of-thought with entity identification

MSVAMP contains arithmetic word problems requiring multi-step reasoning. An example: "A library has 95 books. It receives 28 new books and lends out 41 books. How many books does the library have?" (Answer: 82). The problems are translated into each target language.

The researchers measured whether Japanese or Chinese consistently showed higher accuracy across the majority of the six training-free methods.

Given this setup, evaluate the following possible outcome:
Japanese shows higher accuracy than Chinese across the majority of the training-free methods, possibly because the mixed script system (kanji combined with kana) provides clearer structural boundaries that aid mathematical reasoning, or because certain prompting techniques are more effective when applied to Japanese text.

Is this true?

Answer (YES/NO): NO